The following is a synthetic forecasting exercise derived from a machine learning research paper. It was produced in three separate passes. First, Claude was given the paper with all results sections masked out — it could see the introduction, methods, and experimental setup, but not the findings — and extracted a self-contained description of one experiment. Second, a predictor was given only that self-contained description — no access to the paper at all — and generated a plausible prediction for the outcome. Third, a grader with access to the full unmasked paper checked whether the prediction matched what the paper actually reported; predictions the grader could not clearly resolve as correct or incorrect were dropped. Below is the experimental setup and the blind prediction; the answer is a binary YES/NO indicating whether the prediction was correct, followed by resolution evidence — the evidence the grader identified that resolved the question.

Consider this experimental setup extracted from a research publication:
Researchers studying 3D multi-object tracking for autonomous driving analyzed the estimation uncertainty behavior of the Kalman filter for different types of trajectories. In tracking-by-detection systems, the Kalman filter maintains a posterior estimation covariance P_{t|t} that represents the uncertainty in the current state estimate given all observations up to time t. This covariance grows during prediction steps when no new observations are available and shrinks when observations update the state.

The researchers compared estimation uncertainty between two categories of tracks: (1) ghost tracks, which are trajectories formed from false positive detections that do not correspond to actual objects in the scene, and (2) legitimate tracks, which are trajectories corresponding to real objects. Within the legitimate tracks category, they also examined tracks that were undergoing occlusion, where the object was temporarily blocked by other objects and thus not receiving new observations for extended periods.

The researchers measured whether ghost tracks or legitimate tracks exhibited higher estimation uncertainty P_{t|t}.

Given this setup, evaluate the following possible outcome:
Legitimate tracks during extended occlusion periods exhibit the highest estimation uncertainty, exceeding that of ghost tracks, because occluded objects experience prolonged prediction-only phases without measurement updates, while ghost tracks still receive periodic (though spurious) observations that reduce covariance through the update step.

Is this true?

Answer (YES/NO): NO